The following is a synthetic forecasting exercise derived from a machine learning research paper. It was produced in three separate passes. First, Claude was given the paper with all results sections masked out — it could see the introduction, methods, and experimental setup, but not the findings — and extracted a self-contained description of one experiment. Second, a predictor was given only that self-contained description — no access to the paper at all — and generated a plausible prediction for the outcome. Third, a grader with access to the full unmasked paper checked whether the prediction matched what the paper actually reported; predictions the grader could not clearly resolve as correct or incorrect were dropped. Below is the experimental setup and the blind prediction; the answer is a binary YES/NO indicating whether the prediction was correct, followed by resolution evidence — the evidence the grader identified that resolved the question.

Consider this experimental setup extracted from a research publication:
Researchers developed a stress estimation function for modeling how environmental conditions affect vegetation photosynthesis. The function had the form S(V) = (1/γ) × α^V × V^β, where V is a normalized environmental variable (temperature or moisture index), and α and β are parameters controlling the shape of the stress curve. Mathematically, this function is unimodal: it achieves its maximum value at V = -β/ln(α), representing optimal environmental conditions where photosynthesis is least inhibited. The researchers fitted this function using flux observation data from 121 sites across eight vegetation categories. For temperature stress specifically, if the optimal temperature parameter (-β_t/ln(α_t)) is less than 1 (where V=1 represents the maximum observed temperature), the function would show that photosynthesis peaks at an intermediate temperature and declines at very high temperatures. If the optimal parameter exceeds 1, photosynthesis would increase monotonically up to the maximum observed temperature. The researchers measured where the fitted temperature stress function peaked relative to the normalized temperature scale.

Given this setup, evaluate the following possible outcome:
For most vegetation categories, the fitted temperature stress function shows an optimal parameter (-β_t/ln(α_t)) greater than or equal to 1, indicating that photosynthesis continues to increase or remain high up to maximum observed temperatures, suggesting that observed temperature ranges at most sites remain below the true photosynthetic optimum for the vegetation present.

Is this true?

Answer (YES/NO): NO